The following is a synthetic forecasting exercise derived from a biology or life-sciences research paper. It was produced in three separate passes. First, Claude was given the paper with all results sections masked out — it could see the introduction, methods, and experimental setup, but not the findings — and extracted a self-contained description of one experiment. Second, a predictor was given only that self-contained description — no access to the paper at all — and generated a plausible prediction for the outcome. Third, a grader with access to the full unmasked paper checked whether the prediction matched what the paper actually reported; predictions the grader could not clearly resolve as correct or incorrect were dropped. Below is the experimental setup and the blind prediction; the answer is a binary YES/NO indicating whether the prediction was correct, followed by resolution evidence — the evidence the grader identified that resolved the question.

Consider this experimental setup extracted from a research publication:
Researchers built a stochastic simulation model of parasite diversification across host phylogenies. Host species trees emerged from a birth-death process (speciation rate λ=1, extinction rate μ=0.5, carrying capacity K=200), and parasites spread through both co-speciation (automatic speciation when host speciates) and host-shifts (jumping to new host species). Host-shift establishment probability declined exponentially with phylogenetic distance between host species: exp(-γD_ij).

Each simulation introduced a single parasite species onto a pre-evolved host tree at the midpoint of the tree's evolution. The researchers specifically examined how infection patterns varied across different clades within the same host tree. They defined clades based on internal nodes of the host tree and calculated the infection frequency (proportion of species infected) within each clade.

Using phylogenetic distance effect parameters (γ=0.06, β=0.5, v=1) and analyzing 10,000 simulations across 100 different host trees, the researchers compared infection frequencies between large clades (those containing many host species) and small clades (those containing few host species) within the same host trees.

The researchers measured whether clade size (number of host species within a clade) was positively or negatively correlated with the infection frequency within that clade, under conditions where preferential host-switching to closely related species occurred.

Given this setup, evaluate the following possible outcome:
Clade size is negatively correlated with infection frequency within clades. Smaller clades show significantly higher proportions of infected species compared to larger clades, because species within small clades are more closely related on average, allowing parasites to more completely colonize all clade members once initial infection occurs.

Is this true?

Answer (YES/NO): NO